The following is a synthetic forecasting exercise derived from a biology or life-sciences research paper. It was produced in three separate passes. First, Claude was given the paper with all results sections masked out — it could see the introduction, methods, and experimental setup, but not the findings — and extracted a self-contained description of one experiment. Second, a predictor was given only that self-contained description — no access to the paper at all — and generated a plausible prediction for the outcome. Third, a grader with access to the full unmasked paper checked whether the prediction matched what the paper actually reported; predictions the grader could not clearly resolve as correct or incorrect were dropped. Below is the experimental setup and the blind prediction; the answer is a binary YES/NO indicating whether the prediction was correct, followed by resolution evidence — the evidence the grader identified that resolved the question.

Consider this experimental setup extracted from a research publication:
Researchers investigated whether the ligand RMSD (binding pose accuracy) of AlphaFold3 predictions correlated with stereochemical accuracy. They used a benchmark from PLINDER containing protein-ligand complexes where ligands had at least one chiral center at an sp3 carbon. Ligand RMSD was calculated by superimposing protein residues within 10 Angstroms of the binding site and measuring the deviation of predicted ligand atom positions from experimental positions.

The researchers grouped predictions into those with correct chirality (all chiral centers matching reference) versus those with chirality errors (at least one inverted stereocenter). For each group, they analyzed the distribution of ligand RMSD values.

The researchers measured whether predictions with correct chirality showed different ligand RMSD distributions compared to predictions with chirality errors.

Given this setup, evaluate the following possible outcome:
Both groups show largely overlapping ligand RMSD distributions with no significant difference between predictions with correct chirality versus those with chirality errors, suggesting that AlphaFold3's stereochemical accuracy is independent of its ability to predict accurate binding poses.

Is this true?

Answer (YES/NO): YES